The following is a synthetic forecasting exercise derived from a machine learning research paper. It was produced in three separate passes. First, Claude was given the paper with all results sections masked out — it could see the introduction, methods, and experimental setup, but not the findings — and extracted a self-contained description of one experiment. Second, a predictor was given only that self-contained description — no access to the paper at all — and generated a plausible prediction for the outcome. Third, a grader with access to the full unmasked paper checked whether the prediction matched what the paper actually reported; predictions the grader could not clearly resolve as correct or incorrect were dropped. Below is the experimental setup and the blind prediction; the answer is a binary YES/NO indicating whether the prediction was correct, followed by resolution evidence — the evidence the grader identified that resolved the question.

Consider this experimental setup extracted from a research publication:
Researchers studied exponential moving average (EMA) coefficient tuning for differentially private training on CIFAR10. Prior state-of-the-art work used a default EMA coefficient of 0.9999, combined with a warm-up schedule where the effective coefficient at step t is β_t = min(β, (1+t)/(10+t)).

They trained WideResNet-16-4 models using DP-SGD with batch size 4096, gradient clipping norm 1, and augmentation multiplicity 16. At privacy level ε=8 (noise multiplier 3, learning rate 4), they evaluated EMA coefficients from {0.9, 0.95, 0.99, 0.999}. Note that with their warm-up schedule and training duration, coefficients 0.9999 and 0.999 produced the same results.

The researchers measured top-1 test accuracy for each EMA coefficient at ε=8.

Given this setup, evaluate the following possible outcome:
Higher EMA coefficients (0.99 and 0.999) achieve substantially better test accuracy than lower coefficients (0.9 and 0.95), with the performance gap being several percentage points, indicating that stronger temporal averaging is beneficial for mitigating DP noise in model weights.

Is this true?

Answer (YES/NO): NO